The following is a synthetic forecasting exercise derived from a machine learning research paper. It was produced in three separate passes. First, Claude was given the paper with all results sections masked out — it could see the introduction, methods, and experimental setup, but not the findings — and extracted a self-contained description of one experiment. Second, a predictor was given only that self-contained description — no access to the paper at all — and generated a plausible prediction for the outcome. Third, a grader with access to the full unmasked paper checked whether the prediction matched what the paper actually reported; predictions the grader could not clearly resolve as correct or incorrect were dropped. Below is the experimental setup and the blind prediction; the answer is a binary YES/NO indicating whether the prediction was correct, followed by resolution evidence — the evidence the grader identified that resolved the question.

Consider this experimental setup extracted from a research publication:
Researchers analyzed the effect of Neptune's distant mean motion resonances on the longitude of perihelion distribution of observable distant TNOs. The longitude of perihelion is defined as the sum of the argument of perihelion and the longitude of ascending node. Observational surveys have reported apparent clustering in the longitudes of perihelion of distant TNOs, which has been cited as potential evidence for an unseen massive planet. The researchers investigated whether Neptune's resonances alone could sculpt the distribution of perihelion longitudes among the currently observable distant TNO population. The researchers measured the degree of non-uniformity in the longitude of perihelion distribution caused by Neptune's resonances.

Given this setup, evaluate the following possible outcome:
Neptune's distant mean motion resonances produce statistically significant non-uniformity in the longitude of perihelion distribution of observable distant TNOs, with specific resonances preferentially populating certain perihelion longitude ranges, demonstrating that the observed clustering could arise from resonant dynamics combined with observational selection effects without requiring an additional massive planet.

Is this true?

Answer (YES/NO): NO